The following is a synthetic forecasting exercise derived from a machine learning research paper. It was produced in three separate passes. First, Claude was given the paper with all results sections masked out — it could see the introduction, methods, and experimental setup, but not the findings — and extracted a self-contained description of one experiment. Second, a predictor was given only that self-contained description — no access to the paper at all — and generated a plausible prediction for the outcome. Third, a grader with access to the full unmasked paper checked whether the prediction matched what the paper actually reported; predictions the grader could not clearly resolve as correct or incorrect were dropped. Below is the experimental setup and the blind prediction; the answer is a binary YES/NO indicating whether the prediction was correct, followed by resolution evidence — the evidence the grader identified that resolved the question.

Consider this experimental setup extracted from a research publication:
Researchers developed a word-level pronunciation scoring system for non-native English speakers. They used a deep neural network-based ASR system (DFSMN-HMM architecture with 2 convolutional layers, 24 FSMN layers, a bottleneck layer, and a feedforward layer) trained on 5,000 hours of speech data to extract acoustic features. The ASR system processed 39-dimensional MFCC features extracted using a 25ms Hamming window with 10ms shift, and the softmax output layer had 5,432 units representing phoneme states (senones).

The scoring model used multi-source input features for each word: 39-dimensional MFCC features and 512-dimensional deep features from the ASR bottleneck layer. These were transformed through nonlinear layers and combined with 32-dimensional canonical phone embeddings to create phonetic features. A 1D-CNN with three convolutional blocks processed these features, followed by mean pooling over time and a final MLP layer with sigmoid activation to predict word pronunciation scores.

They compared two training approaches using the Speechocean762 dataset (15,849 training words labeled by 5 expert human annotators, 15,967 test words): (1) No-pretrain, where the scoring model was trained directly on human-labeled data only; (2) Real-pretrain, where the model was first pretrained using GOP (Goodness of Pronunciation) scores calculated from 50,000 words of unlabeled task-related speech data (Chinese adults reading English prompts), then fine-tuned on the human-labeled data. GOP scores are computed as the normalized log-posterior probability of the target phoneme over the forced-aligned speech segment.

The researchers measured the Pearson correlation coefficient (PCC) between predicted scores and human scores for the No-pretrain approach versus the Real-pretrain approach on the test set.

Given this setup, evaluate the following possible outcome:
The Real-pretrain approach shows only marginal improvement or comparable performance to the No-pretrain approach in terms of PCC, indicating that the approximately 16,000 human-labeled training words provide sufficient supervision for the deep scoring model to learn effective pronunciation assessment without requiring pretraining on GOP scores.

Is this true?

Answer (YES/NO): NO